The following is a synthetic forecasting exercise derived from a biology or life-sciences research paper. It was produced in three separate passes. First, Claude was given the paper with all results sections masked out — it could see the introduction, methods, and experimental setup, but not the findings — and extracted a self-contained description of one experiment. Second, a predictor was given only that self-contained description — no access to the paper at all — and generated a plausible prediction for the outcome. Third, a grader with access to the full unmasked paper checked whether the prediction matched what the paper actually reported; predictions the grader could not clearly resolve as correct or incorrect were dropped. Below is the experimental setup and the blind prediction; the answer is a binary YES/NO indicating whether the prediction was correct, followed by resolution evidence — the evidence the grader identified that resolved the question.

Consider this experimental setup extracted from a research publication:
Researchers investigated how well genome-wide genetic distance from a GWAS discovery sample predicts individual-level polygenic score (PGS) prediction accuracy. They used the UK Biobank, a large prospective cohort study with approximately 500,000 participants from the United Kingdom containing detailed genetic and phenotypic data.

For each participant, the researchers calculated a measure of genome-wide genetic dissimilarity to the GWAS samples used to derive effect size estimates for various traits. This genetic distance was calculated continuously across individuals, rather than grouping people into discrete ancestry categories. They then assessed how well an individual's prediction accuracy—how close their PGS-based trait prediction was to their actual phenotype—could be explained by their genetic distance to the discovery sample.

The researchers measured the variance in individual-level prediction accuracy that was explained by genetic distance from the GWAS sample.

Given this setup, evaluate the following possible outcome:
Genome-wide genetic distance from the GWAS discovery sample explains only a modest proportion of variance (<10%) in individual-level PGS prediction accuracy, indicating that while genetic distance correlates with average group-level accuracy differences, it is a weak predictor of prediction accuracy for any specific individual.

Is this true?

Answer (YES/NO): YES